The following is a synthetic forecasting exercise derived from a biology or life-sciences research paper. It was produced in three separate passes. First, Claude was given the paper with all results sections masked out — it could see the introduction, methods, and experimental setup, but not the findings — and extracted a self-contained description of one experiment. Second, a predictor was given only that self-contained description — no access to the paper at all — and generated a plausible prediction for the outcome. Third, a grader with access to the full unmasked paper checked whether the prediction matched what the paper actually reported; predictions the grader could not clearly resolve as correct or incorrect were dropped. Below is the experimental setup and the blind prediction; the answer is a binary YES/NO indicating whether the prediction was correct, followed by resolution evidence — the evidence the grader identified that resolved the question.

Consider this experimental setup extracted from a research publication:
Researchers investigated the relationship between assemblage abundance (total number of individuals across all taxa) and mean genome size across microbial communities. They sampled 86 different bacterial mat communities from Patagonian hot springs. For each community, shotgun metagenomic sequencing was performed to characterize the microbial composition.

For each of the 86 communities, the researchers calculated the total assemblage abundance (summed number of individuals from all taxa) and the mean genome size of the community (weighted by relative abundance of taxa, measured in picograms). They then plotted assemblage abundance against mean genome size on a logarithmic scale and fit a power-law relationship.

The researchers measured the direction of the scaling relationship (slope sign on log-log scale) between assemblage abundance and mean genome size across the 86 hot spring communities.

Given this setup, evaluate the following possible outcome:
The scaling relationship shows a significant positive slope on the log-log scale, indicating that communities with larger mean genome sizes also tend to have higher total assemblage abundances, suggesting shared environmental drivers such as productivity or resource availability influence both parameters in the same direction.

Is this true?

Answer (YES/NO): NO